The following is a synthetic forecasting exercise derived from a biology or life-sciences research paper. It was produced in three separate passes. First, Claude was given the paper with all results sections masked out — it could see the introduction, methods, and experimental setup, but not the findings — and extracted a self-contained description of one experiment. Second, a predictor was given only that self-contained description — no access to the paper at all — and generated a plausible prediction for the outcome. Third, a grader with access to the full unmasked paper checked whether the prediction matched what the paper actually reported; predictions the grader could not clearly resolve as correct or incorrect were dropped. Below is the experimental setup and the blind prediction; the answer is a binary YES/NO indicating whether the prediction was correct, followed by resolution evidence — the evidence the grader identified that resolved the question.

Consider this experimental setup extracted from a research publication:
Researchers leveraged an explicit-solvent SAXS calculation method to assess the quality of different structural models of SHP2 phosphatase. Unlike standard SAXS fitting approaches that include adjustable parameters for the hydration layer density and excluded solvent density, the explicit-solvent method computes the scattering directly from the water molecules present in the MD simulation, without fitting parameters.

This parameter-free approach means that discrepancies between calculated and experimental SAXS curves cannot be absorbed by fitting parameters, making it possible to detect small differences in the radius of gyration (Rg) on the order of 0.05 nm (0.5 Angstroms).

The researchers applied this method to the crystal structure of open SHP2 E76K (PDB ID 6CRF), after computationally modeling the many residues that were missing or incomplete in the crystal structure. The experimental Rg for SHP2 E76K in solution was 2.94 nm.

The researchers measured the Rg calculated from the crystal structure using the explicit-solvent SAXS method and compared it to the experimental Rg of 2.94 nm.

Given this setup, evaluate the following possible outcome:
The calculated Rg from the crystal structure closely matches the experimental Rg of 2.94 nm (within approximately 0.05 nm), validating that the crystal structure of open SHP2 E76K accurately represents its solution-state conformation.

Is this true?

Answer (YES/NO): NO